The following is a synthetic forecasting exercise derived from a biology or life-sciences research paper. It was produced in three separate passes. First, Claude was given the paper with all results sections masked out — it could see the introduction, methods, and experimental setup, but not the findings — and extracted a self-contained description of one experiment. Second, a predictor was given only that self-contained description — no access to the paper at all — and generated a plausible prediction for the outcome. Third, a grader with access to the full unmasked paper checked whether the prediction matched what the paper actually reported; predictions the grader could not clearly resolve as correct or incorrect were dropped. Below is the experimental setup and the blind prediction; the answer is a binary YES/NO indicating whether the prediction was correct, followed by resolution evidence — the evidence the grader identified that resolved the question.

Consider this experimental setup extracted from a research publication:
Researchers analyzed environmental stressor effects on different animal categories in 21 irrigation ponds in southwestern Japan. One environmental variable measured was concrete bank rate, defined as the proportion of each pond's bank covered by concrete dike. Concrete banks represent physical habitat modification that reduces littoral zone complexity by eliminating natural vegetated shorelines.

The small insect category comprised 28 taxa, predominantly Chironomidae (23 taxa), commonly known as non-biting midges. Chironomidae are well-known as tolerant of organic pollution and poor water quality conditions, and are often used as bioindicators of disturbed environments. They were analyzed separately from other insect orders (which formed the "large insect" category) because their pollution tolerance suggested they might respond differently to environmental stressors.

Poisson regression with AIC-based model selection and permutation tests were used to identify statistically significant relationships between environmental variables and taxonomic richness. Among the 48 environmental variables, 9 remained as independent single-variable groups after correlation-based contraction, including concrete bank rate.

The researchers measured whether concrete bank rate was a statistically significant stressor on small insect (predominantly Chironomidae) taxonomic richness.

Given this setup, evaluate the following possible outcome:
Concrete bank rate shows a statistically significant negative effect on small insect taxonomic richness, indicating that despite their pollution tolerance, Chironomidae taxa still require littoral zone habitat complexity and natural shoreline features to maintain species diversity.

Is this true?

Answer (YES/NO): YES